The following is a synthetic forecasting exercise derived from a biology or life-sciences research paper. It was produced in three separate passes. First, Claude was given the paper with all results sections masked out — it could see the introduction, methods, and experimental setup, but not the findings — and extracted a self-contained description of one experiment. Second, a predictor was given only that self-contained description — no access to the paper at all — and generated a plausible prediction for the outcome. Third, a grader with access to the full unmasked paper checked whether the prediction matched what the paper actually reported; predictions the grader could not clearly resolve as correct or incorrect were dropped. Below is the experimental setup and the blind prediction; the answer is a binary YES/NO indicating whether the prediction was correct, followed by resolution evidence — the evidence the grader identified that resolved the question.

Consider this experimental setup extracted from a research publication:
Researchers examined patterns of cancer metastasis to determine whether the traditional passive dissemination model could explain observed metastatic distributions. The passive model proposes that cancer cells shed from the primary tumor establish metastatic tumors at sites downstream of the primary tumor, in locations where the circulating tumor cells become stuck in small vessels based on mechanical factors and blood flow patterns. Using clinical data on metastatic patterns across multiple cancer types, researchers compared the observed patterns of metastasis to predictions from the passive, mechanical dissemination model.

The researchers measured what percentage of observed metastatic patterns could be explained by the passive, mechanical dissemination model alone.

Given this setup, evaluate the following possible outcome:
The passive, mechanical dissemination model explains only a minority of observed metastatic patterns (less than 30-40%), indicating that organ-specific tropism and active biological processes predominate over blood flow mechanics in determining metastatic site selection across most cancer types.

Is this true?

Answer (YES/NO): NO